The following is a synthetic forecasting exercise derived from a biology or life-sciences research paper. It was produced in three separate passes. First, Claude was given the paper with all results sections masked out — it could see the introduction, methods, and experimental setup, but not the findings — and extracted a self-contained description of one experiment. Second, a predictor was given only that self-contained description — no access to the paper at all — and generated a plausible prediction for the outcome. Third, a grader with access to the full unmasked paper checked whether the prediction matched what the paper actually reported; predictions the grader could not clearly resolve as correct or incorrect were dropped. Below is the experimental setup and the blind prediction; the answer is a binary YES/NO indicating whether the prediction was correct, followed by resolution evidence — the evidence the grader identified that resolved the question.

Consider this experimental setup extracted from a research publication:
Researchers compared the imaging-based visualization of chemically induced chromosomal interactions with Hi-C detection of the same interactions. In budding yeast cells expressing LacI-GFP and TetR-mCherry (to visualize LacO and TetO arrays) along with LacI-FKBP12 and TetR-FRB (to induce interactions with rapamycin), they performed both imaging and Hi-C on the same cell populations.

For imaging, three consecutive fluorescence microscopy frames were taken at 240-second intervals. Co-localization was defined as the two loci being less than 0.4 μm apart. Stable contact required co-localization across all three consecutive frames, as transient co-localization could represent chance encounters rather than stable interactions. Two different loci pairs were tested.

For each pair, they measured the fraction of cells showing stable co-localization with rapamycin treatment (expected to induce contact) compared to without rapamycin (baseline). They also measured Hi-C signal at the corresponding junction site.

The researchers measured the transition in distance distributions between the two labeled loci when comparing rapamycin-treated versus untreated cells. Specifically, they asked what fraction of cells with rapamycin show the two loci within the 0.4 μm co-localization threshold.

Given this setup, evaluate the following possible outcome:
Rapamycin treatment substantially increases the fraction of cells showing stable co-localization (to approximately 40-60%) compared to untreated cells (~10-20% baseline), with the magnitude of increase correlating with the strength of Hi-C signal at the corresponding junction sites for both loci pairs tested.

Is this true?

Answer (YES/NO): NO